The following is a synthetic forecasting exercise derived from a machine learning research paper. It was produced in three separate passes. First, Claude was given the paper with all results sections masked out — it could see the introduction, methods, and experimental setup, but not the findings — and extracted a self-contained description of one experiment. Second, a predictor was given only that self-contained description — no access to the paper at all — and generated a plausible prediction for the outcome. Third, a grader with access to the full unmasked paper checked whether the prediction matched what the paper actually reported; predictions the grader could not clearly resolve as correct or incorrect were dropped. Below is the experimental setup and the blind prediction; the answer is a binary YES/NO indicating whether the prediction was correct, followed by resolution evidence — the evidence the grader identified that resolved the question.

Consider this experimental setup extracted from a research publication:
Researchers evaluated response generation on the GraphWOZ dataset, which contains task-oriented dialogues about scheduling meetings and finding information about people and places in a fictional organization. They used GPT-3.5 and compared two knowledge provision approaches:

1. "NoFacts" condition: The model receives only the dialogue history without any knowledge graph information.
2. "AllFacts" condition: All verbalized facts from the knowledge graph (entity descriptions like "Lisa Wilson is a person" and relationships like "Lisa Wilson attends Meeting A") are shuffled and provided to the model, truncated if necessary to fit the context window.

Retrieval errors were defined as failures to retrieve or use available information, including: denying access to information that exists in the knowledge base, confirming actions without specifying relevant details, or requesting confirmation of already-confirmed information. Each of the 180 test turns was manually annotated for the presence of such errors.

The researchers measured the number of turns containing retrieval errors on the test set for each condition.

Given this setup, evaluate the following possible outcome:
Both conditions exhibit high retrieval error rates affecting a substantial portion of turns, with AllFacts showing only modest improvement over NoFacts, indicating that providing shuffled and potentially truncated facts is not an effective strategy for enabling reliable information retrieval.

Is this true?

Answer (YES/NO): NO